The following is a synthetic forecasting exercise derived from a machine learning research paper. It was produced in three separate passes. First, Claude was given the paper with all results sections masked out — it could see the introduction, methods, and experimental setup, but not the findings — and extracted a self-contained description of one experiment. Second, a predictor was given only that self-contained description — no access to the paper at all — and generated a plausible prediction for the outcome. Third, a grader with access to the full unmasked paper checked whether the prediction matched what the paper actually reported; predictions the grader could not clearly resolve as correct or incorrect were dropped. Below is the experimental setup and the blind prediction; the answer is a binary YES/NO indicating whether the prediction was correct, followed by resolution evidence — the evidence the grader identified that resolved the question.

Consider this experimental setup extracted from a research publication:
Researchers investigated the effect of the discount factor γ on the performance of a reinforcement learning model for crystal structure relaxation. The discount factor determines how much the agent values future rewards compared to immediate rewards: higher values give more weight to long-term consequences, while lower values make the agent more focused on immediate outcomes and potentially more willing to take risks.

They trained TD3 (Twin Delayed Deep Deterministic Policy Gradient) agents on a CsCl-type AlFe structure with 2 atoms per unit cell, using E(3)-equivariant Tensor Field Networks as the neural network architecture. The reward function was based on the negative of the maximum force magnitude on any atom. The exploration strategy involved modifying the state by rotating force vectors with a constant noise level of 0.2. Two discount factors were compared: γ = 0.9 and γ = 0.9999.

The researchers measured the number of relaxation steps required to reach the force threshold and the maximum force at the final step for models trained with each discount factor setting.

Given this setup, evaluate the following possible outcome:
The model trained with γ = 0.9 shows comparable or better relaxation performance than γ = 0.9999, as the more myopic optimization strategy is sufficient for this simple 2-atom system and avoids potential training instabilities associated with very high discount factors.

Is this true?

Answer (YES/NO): NO